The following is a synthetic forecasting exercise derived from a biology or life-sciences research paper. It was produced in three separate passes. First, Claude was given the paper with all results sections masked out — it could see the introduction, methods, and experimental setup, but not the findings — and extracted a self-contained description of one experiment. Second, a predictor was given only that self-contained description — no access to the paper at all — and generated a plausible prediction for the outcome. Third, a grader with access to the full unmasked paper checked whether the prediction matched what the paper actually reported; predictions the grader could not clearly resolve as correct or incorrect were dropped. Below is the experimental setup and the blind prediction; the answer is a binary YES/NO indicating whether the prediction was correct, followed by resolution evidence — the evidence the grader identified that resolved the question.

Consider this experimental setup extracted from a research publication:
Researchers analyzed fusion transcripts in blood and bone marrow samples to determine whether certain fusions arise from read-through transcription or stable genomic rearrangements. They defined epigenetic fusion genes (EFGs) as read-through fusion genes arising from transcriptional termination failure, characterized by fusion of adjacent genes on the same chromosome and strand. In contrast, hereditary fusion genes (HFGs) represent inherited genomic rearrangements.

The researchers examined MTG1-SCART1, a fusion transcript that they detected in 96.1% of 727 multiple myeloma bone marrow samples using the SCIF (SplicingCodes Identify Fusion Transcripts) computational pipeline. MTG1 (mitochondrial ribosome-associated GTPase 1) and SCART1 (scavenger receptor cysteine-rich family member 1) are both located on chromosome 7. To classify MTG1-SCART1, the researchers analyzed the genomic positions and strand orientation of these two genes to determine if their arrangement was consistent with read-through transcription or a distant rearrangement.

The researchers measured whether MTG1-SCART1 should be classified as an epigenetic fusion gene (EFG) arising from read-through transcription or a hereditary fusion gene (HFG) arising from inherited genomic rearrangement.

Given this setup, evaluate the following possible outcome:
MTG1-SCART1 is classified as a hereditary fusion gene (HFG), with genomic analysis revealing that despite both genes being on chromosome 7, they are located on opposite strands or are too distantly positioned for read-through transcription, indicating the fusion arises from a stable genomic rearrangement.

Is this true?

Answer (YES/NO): NO